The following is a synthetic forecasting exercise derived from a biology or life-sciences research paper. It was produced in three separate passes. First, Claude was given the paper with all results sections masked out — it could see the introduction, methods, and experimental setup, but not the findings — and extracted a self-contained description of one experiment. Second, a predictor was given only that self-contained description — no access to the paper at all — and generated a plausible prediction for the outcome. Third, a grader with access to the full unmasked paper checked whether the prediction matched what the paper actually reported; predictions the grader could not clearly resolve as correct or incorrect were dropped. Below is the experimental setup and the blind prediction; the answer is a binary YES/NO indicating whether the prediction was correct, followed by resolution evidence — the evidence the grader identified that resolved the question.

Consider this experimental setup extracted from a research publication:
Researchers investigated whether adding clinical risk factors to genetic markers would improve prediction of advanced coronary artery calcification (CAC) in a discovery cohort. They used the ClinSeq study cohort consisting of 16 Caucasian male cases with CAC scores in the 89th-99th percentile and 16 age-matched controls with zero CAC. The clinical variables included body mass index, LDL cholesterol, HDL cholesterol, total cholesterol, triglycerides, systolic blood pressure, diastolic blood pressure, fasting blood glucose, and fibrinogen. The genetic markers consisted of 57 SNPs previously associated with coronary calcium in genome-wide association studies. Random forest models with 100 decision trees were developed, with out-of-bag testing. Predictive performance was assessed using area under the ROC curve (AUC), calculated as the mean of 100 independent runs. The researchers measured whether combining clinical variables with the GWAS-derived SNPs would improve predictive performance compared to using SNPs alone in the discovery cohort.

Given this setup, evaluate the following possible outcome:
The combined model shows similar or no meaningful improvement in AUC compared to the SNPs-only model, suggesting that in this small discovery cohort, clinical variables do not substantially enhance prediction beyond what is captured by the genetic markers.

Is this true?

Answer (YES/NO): NO